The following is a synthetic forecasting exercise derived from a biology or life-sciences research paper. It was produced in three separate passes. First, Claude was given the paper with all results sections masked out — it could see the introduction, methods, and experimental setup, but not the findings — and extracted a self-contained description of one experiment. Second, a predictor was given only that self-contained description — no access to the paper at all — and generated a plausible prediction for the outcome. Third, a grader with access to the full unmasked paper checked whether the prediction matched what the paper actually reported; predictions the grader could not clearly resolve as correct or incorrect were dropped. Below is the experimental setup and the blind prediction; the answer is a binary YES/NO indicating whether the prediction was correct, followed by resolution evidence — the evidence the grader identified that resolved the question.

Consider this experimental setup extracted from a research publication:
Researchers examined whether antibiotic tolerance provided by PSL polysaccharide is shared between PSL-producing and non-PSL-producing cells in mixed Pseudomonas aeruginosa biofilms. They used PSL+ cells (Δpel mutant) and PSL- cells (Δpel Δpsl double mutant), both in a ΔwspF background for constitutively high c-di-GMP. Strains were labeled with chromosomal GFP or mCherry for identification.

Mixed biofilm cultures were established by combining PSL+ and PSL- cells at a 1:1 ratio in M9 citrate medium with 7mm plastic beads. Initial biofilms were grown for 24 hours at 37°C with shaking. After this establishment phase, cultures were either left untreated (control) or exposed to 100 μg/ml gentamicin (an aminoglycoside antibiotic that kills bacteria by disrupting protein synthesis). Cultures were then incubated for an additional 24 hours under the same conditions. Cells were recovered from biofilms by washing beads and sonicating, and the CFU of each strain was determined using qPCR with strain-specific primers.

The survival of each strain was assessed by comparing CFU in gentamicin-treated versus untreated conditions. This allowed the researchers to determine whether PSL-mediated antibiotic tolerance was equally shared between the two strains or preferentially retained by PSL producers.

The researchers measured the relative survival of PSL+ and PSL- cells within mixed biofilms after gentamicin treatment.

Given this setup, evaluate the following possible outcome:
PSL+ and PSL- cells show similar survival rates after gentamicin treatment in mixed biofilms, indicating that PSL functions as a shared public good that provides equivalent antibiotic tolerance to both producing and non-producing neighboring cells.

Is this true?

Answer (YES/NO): NO